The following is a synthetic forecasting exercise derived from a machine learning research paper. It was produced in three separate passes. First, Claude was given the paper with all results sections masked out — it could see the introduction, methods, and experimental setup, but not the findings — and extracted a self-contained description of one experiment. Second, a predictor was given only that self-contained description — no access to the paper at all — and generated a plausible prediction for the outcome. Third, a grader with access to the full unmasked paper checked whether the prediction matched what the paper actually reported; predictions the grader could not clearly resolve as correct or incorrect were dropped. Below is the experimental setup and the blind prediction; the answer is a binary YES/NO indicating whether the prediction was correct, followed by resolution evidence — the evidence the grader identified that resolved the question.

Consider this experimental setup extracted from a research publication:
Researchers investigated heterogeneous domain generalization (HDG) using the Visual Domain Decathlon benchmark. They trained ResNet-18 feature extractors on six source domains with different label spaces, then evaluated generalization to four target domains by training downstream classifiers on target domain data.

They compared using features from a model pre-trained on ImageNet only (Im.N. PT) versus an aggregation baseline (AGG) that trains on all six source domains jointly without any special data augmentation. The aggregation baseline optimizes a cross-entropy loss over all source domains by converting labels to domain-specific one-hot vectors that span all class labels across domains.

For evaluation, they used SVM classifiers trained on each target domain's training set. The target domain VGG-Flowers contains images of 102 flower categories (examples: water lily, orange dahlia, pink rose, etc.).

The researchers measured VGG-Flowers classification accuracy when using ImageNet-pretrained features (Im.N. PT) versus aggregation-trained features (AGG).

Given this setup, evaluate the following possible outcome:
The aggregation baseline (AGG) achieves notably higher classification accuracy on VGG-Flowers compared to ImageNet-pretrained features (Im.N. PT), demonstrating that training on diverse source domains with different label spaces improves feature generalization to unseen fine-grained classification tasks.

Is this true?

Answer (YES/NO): YES